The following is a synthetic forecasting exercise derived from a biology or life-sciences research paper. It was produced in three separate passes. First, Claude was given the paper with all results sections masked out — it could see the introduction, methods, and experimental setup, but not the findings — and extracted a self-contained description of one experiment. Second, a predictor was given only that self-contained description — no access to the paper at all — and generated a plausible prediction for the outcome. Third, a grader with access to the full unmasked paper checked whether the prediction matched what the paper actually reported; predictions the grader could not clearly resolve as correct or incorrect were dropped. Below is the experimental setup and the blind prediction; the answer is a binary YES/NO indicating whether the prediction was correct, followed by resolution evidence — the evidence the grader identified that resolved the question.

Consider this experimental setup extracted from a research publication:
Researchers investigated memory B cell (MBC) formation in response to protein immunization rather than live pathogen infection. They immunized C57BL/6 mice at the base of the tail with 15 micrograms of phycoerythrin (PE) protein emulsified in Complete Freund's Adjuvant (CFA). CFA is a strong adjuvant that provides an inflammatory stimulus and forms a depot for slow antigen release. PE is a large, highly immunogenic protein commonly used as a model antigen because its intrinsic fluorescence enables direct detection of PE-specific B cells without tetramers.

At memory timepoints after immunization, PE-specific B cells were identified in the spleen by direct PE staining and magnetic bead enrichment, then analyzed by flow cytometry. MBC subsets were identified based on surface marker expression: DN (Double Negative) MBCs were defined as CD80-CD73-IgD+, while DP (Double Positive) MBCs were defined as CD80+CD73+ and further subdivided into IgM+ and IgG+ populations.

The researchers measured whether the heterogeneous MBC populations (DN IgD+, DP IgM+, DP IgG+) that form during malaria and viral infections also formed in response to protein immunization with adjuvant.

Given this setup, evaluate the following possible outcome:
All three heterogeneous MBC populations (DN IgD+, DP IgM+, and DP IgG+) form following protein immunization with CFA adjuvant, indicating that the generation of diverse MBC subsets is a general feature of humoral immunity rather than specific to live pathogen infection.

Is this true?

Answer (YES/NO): YES